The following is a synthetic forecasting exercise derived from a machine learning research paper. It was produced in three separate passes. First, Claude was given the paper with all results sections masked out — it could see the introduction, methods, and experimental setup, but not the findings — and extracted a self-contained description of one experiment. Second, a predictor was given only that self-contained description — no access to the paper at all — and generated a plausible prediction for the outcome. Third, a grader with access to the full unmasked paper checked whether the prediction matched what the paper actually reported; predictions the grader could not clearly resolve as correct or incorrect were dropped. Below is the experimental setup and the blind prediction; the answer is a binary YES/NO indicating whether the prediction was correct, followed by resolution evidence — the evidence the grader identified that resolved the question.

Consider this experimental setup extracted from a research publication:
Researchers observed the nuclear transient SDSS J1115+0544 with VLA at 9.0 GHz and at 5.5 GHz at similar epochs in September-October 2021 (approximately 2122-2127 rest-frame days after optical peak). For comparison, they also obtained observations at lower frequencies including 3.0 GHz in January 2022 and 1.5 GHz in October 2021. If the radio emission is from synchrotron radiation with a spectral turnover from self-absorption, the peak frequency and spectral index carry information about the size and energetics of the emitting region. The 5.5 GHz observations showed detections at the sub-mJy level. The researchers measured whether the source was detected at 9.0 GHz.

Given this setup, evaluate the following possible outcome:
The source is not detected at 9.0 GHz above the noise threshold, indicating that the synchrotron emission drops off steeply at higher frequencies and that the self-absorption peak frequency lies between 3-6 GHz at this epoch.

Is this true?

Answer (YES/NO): YES